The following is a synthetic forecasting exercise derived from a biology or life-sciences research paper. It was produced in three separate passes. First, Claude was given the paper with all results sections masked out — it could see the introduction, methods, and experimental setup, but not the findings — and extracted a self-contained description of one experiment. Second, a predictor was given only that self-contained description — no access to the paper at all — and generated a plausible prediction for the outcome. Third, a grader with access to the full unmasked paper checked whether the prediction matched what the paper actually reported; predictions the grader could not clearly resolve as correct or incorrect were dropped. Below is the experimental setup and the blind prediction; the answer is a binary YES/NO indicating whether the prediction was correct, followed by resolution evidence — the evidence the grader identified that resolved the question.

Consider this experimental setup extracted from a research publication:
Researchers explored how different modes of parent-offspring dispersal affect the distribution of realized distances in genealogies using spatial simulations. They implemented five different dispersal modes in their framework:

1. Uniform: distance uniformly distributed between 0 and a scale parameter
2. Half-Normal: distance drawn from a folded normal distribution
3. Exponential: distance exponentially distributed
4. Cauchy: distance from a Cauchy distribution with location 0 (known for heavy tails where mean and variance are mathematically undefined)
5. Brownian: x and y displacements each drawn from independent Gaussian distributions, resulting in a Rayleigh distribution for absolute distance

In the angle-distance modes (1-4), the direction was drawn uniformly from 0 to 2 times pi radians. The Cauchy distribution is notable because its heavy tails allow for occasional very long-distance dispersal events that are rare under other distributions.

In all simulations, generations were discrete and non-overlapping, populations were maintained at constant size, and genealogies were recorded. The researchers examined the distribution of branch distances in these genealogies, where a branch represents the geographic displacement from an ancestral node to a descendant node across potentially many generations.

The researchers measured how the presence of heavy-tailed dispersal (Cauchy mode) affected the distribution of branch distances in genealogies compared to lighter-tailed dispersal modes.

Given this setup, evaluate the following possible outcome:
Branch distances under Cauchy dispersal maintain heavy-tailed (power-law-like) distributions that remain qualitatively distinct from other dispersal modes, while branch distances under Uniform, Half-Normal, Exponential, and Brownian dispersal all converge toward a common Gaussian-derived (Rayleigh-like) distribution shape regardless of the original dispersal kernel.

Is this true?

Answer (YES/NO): NO